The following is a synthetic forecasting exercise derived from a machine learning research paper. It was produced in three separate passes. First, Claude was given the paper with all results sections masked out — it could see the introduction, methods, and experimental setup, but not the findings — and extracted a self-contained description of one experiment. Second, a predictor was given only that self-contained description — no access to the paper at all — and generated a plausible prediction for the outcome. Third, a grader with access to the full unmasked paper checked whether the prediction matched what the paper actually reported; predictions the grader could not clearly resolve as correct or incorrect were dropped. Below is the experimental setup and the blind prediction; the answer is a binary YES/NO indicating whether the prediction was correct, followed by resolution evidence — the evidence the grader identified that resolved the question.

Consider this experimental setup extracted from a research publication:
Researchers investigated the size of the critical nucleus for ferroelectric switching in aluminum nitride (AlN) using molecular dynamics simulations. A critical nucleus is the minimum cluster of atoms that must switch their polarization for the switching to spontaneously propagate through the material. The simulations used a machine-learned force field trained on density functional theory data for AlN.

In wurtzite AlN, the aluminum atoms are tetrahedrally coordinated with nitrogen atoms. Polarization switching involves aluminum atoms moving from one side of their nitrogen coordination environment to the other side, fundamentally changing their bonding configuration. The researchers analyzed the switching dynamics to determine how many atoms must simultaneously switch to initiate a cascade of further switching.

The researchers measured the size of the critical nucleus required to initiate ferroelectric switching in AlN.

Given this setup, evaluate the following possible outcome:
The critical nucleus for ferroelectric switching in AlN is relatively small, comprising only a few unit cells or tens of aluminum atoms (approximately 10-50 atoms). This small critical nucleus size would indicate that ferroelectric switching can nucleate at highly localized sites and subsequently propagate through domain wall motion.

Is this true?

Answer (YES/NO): NO